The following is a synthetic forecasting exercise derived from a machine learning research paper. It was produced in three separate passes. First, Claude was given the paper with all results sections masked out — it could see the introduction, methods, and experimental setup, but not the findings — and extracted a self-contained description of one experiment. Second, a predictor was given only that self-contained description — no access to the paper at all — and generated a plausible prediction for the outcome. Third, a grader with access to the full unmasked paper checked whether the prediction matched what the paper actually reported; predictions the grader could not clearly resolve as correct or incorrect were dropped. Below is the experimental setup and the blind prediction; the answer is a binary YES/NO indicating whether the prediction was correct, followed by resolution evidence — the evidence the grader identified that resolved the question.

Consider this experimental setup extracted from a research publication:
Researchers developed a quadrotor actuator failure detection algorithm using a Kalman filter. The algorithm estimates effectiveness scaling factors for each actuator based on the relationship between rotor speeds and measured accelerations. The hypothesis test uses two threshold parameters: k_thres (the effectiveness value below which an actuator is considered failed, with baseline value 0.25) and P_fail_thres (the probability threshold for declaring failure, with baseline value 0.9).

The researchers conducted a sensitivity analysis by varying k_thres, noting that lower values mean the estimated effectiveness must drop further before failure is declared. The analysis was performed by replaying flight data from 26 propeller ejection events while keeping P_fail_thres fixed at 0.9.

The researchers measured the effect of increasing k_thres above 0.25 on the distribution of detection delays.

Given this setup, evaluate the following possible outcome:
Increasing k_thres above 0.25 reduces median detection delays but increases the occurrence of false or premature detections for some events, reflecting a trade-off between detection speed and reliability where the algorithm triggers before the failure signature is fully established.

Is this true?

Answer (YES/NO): NO